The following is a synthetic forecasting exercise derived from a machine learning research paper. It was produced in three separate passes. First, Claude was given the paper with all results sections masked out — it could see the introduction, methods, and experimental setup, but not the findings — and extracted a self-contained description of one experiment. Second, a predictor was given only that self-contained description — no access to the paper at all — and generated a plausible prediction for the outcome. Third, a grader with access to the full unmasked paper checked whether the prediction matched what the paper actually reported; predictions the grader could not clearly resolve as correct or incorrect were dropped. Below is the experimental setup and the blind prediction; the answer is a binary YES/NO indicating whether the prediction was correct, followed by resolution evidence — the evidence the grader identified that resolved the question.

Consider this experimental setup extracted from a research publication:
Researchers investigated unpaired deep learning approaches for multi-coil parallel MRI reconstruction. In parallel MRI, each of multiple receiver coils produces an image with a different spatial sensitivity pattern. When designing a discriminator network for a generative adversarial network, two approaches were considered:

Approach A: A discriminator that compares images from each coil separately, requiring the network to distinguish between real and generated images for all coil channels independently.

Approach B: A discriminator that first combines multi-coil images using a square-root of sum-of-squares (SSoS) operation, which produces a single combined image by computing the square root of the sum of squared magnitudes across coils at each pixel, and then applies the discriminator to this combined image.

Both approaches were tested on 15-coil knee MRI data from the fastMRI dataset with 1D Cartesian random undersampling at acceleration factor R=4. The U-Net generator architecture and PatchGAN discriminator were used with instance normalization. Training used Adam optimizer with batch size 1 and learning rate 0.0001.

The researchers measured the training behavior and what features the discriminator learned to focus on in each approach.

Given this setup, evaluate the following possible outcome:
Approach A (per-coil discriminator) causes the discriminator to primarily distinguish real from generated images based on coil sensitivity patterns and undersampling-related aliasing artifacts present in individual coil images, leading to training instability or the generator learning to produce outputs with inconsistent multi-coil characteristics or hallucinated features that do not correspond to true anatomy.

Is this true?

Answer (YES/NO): NO